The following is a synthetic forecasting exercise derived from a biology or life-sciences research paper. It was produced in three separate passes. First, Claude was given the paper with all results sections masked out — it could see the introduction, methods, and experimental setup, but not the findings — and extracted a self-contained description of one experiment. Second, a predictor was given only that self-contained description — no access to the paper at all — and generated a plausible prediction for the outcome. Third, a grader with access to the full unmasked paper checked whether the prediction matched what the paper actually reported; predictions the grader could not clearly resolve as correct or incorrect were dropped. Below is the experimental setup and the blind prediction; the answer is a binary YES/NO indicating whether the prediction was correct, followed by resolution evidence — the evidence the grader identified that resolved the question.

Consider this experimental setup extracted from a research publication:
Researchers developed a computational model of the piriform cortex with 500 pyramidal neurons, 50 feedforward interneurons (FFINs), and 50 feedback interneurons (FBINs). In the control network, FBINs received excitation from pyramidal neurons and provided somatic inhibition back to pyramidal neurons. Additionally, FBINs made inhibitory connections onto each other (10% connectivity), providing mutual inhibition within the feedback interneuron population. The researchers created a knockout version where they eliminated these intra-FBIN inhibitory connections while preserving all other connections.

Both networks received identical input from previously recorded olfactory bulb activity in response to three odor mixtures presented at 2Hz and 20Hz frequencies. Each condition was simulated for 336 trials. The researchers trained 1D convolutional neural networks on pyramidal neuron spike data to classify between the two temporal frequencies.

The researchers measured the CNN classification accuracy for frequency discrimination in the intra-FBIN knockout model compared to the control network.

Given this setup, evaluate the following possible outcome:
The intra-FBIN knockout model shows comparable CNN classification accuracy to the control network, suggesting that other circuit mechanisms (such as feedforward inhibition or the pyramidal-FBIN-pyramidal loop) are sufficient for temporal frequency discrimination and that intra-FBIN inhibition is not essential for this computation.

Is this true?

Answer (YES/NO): YES